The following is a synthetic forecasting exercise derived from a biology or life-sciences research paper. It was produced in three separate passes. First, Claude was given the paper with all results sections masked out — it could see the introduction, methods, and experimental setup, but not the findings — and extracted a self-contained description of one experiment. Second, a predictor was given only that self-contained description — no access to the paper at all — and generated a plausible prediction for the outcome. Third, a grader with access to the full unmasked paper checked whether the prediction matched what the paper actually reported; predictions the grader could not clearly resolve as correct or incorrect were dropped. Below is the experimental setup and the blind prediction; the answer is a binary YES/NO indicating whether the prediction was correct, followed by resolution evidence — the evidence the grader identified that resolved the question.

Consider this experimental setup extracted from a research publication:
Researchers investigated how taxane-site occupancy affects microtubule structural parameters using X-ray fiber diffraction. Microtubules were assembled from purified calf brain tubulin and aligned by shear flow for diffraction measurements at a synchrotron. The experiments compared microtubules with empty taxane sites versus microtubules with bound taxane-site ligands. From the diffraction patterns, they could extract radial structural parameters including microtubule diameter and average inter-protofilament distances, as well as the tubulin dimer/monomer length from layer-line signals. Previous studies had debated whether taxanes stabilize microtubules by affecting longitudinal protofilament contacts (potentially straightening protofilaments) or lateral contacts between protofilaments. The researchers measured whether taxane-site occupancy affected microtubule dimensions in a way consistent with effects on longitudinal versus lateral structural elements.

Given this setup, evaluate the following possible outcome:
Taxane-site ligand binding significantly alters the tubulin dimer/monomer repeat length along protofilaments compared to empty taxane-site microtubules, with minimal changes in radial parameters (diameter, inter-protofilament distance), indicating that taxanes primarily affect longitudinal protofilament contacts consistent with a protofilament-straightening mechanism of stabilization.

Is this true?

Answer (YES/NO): NO